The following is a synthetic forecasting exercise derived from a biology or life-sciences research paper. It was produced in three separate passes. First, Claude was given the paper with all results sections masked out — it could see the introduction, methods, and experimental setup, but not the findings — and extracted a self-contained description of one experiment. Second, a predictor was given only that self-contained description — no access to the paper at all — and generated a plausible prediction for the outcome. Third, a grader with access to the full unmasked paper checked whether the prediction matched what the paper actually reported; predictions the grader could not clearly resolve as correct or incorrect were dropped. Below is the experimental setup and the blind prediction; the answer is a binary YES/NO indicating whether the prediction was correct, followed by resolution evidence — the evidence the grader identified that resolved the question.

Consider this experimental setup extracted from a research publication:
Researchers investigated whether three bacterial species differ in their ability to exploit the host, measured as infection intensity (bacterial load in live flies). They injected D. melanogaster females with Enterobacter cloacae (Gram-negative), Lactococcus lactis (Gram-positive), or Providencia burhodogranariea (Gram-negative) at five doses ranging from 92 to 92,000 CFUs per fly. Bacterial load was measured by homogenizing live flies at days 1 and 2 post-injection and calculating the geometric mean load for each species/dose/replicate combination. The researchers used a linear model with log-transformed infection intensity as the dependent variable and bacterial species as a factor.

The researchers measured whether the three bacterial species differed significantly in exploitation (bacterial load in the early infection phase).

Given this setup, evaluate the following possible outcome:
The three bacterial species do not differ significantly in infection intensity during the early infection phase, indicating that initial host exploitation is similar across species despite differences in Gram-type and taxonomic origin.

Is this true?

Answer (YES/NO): NO